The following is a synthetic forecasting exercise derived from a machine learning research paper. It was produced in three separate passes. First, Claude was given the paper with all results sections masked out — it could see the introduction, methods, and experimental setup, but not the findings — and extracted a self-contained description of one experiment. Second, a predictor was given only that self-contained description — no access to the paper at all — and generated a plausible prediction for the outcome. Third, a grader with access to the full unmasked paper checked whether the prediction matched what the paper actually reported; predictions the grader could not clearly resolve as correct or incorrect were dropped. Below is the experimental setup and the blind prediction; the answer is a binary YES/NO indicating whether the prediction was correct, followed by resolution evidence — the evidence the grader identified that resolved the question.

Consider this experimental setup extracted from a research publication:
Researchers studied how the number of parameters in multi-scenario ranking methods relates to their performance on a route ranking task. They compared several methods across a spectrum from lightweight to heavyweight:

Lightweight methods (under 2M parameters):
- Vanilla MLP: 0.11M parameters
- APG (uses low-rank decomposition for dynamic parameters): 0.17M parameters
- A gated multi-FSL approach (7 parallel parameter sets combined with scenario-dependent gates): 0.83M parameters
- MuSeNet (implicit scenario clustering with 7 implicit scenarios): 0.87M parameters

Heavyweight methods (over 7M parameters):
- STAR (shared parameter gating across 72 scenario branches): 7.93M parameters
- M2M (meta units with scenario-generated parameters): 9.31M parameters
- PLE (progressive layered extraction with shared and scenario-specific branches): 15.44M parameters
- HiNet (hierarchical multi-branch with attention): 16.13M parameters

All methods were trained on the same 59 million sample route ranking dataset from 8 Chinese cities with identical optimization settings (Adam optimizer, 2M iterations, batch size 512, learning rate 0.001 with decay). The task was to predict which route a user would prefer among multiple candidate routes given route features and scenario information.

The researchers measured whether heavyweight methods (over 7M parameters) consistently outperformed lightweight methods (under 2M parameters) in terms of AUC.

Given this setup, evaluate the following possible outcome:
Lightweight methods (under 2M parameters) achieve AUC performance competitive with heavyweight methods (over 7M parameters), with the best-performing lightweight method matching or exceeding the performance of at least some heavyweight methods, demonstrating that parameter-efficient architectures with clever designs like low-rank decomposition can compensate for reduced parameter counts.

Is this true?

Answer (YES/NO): NO